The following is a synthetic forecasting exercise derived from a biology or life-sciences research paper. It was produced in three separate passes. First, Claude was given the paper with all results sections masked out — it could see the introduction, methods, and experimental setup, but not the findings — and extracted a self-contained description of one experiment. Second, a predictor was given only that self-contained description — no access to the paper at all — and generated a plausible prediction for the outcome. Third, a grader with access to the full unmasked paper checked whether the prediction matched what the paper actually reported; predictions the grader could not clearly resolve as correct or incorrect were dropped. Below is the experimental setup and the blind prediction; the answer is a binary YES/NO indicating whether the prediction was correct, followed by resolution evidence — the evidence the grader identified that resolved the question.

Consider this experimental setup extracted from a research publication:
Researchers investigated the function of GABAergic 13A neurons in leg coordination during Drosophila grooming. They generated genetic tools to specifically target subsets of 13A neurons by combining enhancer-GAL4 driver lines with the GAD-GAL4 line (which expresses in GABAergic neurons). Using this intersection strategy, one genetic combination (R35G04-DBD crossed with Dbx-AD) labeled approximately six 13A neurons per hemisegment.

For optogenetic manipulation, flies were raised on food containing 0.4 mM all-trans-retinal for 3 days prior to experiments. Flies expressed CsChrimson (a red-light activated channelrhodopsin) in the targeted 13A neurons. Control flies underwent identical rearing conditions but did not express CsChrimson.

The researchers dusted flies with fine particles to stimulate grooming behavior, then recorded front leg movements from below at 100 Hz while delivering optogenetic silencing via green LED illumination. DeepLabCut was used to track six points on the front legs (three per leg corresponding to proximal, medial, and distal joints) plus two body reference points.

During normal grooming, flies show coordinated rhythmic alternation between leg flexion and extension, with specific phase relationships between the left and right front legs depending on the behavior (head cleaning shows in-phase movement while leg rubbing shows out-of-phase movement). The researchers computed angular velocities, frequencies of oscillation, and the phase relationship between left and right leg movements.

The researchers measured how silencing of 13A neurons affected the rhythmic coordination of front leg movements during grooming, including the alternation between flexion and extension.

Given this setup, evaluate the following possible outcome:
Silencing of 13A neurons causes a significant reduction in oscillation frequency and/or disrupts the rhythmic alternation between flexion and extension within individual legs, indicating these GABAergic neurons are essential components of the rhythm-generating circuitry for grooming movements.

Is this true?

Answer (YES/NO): YES